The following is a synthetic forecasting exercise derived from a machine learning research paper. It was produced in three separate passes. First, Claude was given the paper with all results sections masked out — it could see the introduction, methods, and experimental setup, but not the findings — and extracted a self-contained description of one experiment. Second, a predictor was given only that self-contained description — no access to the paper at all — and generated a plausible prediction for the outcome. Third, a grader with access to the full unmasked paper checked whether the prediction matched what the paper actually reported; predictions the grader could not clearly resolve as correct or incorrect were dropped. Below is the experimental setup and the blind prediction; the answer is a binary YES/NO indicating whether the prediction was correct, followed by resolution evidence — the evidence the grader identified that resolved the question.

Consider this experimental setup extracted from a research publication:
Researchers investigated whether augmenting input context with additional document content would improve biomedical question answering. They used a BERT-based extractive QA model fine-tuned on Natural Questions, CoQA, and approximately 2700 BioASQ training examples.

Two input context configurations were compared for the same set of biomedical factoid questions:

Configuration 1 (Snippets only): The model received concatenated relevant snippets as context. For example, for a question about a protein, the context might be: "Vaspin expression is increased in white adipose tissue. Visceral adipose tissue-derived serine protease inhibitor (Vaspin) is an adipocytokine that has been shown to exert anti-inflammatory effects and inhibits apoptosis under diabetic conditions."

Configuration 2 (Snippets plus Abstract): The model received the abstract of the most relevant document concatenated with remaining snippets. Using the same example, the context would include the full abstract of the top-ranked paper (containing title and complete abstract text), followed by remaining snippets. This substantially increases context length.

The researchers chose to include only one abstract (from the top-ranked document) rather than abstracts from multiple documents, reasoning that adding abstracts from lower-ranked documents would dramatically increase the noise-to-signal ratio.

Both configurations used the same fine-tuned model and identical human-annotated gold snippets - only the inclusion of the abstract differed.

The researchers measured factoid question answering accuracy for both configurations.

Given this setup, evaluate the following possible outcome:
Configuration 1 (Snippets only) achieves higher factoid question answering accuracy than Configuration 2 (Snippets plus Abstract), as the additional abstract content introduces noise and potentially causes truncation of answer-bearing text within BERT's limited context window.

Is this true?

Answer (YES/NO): YES